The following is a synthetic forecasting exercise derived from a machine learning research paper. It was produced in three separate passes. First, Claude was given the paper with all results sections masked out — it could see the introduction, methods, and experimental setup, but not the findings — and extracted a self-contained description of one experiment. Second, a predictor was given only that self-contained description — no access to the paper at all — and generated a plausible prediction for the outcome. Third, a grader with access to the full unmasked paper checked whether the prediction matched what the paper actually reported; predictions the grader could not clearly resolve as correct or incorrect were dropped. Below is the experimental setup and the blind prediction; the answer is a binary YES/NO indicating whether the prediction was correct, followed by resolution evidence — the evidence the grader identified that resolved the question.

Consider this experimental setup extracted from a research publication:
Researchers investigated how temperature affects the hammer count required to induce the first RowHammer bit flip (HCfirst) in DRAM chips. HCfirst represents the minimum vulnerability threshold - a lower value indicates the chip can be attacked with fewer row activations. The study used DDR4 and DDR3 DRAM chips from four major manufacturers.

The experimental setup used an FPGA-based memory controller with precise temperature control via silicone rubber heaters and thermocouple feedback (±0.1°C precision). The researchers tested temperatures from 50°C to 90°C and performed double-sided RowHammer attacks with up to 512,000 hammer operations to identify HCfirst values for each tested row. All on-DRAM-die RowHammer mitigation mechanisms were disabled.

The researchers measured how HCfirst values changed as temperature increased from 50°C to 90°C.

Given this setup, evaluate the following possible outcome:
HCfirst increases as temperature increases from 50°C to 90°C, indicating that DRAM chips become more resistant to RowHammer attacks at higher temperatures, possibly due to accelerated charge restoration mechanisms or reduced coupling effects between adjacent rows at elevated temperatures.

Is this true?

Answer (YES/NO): NO